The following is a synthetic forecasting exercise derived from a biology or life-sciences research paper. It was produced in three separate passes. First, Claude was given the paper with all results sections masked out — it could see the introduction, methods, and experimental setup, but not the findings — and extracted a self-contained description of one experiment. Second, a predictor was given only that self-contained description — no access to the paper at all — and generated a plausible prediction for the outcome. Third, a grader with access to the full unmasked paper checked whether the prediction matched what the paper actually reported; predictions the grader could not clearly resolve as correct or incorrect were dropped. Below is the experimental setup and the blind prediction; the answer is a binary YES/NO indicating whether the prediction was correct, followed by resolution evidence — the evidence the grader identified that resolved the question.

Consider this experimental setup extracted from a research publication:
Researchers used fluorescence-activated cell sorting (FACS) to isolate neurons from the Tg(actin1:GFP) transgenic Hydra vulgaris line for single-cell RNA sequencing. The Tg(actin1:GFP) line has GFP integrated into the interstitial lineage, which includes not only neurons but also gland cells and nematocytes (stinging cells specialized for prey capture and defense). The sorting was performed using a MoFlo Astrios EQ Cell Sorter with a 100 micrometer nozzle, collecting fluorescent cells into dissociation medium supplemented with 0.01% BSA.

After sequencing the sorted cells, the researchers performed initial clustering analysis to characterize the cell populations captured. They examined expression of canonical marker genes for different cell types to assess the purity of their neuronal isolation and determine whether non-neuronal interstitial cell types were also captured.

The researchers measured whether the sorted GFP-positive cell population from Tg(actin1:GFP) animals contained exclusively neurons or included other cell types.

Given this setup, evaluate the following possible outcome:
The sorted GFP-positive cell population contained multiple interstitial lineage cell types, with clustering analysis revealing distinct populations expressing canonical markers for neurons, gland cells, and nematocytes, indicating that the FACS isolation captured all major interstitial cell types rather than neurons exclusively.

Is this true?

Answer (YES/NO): NO